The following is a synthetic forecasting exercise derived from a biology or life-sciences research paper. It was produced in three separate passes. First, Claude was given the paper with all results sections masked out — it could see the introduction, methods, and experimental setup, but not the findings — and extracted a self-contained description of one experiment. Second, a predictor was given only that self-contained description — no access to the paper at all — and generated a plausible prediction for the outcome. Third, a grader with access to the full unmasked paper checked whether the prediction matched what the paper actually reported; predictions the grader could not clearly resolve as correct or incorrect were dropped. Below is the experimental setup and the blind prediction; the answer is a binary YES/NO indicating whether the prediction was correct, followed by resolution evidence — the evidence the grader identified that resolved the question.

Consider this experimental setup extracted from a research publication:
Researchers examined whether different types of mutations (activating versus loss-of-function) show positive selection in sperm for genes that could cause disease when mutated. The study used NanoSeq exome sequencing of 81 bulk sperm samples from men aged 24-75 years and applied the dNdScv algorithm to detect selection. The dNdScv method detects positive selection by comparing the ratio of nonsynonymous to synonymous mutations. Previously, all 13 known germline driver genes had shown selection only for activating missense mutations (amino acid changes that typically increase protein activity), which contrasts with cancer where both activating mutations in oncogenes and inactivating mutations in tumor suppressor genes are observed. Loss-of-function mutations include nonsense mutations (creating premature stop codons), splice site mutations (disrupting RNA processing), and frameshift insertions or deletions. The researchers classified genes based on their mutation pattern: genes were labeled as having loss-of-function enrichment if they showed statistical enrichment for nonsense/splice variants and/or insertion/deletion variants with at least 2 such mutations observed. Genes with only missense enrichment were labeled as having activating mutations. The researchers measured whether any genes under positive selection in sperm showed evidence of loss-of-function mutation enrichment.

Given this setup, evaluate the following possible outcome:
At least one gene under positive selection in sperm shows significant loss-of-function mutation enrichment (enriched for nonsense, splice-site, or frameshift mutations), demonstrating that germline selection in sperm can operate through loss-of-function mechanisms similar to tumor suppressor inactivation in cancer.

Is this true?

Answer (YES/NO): YES